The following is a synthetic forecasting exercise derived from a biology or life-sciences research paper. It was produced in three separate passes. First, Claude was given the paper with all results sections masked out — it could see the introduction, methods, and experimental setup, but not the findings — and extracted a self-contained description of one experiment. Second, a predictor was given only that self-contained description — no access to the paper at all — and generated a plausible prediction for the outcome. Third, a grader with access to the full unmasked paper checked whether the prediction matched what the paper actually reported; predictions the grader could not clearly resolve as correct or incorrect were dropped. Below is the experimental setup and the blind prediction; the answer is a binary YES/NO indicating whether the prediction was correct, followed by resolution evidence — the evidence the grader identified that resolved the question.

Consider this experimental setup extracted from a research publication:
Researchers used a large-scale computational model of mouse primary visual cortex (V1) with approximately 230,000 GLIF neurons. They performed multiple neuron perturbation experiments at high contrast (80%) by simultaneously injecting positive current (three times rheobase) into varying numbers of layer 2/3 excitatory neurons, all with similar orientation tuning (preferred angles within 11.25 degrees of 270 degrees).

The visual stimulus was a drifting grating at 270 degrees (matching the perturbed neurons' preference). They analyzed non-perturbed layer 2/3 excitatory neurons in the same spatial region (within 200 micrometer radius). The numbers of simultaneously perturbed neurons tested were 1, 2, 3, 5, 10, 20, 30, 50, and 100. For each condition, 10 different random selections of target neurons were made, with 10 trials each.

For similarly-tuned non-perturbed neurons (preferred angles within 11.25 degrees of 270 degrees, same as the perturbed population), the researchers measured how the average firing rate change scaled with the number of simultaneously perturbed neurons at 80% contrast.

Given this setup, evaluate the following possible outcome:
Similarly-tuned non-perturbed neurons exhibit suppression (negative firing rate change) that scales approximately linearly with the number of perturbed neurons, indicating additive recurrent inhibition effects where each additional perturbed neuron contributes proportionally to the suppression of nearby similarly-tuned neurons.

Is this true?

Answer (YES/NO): NO